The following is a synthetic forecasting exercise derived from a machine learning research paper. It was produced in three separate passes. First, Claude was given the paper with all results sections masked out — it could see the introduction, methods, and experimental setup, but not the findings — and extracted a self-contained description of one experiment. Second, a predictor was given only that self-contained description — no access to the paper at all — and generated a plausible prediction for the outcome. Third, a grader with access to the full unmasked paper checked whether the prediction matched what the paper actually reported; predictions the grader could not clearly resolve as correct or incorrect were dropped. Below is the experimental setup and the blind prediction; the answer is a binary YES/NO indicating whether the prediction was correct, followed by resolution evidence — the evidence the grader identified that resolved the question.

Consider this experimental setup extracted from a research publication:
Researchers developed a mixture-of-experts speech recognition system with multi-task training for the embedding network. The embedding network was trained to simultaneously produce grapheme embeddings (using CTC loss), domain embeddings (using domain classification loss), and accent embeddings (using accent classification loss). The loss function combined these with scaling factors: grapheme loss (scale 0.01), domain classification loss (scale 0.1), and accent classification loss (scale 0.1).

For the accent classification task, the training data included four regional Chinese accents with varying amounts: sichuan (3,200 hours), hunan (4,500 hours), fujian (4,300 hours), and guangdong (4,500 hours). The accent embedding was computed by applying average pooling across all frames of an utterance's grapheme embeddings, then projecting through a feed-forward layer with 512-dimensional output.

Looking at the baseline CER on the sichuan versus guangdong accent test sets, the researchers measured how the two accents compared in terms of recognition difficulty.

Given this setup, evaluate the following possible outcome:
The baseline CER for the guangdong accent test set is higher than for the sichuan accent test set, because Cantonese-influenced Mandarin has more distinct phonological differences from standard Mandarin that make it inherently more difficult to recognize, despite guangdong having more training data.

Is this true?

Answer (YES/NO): NO